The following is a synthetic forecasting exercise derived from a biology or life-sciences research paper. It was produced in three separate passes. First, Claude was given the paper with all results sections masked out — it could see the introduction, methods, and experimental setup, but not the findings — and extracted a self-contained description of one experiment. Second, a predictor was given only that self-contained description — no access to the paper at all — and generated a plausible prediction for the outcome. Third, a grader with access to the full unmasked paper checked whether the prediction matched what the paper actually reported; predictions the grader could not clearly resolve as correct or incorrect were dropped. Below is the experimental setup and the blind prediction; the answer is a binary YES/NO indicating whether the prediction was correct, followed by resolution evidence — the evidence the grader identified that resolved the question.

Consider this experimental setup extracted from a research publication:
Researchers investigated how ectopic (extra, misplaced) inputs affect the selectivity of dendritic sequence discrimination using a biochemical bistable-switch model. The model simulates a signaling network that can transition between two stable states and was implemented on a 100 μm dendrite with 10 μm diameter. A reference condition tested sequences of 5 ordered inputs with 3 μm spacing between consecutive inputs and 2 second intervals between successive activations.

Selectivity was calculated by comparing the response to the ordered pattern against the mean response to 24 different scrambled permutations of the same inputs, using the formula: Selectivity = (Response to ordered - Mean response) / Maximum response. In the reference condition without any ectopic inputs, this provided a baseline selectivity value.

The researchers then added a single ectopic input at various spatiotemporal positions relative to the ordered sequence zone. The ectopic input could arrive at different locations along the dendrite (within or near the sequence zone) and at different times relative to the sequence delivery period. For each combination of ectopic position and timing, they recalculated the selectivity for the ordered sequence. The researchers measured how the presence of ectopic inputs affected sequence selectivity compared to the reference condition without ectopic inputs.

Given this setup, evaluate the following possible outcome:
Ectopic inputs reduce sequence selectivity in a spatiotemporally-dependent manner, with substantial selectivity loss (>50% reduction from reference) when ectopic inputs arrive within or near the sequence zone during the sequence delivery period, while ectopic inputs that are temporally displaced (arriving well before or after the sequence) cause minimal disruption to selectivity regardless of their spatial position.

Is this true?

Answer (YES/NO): NO